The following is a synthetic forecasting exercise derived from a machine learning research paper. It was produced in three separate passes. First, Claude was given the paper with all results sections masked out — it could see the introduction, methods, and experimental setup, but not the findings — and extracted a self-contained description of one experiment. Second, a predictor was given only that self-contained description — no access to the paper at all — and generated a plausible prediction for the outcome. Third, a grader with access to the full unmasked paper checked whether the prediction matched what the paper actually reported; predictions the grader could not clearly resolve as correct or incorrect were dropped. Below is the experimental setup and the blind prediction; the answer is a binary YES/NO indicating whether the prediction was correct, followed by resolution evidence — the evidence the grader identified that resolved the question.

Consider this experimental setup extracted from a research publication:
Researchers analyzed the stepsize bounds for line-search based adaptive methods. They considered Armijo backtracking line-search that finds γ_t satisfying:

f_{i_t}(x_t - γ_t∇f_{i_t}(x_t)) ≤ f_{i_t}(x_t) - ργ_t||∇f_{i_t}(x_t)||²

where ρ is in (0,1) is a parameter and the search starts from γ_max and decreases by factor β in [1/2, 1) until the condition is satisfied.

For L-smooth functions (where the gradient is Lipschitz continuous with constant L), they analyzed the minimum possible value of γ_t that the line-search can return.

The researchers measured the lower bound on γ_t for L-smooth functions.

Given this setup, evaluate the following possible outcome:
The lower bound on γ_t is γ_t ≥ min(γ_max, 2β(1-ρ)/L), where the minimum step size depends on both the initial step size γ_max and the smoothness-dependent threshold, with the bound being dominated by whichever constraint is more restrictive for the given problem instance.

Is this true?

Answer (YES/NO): NO